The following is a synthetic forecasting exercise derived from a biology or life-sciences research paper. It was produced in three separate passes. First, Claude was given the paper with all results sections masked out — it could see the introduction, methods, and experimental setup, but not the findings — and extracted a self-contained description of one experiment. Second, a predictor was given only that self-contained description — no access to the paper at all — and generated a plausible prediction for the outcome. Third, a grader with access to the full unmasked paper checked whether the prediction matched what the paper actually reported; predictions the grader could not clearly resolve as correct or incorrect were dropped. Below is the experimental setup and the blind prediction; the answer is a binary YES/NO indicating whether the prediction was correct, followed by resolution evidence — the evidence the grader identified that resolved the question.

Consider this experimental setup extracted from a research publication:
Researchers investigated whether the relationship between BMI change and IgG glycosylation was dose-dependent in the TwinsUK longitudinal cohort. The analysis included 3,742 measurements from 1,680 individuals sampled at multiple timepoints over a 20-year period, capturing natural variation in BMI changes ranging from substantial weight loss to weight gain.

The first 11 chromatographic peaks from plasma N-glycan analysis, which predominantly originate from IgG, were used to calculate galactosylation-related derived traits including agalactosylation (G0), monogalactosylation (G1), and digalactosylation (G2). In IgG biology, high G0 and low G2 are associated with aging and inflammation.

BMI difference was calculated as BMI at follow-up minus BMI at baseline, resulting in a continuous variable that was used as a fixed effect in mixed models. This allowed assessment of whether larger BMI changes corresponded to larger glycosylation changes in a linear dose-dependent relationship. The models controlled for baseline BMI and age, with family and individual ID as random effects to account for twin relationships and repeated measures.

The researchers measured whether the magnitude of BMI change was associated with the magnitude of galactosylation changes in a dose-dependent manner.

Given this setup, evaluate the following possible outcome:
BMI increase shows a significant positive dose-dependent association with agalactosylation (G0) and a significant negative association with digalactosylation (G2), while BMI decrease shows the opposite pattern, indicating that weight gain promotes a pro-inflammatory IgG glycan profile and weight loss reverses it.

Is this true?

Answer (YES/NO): YES